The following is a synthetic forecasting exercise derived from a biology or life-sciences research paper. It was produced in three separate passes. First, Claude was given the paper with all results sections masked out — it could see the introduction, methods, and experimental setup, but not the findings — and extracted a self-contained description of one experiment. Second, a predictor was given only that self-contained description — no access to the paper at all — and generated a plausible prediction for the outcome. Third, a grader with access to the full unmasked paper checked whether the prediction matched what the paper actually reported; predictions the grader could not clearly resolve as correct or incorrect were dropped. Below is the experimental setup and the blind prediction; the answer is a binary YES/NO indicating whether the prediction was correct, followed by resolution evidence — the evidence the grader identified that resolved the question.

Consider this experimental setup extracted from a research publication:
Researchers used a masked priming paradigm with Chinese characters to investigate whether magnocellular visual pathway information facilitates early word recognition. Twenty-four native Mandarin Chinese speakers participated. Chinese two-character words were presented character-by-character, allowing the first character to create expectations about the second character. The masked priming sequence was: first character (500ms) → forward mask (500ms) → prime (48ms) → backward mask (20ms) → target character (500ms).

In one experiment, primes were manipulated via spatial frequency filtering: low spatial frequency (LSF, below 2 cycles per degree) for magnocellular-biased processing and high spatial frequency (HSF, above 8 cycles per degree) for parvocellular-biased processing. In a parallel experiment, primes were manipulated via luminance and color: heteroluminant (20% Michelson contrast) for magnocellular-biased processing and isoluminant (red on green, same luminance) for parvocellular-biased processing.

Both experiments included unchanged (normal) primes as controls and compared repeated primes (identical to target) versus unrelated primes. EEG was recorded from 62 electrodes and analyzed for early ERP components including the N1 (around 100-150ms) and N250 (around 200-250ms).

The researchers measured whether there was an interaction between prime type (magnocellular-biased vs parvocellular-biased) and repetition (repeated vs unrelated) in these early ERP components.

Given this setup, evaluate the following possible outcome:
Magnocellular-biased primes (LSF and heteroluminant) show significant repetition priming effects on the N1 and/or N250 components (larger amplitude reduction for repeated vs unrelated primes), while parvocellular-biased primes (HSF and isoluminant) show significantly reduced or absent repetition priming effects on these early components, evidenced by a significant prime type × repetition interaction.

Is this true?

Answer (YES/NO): NO